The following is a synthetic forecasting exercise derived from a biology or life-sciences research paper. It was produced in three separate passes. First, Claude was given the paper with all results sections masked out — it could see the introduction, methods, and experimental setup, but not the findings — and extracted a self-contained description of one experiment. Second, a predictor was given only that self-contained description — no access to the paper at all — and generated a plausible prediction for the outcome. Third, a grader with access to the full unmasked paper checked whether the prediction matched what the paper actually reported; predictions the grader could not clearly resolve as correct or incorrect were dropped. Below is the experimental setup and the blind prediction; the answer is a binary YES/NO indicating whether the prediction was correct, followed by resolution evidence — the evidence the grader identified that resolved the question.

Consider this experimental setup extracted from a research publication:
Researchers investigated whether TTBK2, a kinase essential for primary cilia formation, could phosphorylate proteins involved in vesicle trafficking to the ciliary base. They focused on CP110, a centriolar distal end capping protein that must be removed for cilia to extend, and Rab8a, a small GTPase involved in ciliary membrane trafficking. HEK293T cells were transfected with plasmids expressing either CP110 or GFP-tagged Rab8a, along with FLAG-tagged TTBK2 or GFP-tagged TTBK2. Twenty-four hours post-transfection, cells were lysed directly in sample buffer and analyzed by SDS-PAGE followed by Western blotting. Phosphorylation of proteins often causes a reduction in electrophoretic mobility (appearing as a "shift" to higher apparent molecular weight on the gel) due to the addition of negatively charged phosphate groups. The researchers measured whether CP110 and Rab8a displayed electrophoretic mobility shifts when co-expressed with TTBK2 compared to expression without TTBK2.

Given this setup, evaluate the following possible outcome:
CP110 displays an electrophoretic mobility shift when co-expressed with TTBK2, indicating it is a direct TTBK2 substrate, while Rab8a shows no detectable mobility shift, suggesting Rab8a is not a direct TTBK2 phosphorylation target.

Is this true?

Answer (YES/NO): NO